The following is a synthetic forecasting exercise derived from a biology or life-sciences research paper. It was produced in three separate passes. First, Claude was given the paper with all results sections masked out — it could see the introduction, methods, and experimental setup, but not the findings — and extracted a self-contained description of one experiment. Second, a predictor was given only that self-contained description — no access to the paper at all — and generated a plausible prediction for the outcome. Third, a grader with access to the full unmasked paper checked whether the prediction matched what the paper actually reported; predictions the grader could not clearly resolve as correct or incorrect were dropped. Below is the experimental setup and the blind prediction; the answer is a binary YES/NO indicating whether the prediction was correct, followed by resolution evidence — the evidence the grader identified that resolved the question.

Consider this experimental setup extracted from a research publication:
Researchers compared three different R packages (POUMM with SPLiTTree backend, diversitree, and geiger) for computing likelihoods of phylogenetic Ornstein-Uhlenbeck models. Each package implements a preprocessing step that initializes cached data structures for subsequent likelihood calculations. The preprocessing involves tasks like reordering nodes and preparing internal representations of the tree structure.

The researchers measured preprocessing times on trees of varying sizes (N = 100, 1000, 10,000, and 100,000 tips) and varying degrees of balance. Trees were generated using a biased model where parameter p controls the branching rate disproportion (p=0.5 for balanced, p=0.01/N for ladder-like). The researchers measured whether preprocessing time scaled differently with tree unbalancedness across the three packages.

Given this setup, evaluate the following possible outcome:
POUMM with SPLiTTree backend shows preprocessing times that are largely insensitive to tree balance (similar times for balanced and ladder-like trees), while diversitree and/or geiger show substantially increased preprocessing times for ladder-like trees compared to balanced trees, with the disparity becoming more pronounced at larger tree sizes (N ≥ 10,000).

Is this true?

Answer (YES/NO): YES